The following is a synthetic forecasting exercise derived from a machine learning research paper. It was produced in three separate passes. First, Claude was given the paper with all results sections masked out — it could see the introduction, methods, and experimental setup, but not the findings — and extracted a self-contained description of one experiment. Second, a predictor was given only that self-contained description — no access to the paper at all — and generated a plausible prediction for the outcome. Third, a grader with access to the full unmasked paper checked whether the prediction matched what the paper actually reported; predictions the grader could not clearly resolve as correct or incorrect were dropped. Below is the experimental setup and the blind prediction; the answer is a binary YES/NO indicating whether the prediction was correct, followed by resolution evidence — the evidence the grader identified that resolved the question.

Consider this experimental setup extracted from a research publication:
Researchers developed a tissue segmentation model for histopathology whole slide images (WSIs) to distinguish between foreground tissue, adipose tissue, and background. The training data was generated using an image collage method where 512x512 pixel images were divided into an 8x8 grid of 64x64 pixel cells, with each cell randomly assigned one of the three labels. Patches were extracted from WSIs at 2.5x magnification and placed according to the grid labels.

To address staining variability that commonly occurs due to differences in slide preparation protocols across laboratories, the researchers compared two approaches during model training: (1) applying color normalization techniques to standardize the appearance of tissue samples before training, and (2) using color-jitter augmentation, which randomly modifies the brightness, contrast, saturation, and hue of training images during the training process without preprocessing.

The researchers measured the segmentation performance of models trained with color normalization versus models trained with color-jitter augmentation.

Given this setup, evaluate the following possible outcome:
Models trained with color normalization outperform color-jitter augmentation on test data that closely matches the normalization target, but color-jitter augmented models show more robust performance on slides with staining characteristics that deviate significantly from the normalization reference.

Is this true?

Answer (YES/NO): NO